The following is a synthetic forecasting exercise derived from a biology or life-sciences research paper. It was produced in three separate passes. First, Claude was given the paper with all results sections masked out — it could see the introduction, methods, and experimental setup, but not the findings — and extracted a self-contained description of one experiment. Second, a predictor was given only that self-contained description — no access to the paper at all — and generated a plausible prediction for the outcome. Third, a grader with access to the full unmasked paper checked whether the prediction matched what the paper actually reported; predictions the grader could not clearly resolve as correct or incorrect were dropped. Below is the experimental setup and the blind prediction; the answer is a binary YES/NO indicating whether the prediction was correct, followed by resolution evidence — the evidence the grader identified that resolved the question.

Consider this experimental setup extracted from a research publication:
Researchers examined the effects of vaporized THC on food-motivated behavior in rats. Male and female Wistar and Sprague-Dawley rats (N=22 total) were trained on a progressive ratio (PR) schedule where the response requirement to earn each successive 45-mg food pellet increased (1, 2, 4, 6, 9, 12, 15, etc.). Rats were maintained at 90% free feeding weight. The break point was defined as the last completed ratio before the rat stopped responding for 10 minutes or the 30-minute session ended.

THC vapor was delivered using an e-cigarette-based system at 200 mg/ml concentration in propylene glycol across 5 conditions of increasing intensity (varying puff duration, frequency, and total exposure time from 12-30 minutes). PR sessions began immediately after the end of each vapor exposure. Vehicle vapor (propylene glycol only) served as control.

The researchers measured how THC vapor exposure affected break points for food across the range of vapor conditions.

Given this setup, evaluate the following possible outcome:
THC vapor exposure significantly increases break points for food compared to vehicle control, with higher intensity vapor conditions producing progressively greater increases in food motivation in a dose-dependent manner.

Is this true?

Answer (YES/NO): NO